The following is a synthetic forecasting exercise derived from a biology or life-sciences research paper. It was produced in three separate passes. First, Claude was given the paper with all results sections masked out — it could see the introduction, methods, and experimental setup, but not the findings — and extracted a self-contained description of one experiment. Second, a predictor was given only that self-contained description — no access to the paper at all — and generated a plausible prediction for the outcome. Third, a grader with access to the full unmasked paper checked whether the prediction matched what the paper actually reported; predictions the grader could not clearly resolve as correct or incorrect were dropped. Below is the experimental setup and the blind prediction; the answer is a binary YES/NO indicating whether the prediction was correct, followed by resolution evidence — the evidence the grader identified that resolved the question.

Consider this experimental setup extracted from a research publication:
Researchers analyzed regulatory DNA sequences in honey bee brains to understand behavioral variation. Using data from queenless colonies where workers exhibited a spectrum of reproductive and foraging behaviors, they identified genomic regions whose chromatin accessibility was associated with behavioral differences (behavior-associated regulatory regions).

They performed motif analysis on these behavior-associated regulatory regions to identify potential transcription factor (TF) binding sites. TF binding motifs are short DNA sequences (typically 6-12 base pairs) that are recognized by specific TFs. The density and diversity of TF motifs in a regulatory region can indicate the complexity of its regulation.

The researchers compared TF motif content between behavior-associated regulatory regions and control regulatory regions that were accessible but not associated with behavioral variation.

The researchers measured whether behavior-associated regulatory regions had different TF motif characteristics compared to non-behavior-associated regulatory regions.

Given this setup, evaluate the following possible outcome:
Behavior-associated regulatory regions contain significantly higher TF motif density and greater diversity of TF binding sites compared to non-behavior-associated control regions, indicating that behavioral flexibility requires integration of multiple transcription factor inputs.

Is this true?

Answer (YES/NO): YES